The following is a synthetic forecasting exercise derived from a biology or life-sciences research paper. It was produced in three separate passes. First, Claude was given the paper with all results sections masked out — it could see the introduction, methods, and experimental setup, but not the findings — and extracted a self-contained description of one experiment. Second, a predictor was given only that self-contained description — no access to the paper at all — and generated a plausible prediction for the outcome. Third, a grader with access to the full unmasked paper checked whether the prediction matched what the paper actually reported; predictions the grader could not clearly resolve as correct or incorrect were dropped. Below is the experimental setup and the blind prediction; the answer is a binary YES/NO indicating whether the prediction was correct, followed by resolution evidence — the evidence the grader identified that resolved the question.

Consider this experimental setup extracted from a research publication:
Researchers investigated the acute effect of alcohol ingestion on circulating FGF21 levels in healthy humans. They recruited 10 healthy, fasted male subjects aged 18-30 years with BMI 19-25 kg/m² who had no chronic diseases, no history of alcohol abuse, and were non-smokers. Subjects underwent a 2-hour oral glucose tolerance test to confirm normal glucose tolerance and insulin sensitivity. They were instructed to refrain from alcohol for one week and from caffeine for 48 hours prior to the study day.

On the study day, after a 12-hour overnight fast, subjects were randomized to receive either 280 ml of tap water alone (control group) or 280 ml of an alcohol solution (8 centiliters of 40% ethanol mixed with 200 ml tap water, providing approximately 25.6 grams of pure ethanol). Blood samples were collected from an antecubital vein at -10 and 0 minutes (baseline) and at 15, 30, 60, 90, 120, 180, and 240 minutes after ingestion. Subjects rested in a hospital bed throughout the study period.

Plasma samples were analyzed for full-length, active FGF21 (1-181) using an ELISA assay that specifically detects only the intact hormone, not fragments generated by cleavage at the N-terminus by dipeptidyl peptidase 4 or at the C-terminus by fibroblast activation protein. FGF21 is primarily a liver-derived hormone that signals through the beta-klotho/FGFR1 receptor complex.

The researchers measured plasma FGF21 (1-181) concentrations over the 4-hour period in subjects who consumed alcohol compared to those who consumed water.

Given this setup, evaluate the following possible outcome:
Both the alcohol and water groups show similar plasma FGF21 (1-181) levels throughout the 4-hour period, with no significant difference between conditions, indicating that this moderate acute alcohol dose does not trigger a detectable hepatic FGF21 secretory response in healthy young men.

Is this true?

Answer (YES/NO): NO